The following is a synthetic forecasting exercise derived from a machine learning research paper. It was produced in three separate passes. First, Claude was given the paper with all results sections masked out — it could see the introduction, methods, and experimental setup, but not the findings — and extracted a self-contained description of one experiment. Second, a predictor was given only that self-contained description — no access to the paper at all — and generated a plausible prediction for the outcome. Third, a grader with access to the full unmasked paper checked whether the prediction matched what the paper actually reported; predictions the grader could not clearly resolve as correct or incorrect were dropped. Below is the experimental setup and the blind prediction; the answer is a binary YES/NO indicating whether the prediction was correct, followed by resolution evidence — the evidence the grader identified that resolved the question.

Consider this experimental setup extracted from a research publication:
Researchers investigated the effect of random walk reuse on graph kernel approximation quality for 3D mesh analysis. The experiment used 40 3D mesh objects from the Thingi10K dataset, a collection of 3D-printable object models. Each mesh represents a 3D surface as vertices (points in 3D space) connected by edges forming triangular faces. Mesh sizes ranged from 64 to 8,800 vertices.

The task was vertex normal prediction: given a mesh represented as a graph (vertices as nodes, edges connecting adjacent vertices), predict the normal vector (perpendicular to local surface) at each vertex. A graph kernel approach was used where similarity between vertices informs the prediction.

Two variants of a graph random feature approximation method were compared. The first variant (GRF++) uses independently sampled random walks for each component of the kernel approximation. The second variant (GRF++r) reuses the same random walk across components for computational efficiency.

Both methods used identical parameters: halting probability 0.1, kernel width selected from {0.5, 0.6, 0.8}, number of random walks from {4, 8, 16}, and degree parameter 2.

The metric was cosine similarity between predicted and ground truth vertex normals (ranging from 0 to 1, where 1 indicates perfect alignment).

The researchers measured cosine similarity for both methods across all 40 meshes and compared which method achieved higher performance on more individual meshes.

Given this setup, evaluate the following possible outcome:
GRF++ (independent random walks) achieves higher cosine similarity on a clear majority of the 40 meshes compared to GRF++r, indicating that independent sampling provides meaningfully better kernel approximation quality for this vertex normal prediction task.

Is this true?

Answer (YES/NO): YES